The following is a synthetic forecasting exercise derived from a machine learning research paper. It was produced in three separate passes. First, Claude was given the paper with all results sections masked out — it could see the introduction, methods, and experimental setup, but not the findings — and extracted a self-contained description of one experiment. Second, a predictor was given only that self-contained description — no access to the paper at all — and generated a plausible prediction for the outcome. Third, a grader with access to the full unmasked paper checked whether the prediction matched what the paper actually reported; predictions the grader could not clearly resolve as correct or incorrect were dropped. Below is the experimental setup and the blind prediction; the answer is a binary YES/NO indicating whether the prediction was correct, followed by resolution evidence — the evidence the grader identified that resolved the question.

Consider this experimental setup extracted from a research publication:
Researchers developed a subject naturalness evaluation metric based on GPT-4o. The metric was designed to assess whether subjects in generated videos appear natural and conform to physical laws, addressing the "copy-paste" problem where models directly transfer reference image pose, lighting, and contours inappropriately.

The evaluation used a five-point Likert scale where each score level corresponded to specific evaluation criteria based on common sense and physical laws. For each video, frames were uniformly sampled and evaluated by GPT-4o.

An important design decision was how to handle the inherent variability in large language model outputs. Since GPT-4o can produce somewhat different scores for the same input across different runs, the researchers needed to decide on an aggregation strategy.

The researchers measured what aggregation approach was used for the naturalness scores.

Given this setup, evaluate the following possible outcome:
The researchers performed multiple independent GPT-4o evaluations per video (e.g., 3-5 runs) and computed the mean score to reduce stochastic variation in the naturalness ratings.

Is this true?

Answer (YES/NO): YES